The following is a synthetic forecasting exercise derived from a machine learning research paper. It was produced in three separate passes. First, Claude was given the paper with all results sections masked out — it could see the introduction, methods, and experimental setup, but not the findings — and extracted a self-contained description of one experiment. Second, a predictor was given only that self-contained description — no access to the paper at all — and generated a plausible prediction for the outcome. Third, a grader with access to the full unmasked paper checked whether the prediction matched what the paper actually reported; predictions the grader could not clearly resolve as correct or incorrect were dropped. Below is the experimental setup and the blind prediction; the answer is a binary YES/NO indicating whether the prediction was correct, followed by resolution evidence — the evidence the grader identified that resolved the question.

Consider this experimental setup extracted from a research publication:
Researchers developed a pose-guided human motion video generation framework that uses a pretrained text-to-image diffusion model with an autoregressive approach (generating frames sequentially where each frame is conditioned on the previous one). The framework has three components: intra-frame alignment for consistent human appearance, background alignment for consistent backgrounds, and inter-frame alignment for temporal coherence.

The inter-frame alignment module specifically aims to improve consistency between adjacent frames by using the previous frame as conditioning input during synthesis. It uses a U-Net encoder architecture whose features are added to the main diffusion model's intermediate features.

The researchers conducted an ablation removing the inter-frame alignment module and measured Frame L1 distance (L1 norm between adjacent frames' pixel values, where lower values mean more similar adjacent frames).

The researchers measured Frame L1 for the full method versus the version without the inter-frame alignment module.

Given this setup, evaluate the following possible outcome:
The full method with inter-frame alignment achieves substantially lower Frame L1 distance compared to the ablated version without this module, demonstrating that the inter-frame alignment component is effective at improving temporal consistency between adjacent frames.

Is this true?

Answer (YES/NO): NO